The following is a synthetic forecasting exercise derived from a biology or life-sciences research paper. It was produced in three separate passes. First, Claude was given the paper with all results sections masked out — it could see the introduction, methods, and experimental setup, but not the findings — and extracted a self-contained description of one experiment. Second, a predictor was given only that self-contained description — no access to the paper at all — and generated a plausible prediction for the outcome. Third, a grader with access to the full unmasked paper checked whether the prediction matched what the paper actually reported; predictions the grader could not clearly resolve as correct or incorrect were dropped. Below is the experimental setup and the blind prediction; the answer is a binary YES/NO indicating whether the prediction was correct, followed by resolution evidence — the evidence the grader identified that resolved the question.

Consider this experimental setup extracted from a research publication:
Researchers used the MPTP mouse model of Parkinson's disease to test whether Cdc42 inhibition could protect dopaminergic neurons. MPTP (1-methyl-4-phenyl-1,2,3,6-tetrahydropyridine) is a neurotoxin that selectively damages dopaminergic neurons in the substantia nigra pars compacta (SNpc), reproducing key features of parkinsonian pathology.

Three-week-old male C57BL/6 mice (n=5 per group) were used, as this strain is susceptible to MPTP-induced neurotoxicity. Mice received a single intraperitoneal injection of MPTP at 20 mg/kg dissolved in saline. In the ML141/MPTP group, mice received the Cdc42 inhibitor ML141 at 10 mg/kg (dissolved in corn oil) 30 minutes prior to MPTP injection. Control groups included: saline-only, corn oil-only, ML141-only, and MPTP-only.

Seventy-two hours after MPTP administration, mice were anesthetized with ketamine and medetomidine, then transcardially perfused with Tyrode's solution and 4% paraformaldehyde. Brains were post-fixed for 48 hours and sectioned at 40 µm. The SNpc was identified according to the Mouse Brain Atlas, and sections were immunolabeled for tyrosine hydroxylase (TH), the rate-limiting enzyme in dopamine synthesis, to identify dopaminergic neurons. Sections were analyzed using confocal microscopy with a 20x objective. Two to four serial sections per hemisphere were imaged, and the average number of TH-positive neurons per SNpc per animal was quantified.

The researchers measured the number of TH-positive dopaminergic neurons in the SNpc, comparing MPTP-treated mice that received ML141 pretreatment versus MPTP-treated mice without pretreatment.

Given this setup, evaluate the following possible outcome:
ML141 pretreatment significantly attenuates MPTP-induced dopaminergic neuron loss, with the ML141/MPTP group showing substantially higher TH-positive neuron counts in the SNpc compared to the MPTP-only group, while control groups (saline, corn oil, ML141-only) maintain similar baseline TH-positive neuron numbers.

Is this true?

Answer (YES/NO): YES